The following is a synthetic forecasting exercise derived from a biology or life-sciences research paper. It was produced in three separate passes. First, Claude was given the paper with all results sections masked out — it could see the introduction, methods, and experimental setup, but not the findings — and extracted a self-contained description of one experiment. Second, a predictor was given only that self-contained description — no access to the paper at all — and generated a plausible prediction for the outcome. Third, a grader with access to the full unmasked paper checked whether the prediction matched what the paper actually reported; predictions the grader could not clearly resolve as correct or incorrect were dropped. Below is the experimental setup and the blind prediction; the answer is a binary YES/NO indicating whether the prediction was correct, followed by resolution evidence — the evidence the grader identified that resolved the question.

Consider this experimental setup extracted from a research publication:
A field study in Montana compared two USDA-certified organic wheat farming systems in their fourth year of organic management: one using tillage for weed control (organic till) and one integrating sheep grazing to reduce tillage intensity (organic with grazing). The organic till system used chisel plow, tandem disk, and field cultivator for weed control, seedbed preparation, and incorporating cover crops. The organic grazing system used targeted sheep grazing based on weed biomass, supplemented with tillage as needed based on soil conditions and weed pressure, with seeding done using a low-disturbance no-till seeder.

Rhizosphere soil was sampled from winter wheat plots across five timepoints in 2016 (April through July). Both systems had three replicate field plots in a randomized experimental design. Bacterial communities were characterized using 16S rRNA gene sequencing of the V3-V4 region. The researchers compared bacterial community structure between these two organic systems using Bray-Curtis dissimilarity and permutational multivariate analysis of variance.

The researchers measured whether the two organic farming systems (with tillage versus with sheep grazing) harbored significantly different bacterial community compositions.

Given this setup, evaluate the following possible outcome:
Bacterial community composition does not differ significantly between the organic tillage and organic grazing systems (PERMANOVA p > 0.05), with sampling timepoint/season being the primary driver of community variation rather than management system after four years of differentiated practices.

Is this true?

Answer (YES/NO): NO